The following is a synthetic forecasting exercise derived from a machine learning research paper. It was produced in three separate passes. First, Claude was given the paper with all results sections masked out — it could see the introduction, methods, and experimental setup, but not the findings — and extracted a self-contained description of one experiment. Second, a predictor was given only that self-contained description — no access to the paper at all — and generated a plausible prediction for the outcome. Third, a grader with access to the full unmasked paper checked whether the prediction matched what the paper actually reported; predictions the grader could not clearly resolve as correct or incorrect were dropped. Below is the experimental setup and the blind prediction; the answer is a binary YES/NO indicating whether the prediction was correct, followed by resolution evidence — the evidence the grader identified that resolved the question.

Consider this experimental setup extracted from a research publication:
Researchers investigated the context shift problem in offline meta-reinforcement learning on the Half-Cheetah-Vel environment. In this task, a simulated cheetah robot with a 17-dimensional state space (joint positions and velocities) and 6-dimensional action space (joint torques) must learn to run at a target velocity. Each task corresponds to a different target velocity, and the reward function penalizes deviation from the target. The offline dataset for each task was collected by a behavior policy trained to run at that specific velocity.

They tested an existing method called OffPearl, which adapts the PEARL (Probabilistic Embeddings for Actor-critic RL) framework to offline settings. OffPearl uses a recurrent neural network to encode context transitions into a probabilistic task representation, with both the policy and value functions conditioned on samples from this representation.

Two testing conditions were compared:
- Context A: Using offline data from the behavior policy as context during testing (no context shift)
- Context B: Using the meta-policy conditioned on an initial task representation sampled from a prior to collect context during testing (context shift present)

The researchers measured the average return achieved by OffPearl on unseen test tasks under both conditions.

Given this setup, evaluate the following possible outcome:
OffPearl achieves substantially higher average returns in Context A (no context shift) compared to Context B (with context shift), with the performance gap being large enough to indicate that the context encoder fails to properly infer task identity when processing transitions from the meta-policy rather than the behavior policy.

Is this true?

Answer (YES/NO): YES